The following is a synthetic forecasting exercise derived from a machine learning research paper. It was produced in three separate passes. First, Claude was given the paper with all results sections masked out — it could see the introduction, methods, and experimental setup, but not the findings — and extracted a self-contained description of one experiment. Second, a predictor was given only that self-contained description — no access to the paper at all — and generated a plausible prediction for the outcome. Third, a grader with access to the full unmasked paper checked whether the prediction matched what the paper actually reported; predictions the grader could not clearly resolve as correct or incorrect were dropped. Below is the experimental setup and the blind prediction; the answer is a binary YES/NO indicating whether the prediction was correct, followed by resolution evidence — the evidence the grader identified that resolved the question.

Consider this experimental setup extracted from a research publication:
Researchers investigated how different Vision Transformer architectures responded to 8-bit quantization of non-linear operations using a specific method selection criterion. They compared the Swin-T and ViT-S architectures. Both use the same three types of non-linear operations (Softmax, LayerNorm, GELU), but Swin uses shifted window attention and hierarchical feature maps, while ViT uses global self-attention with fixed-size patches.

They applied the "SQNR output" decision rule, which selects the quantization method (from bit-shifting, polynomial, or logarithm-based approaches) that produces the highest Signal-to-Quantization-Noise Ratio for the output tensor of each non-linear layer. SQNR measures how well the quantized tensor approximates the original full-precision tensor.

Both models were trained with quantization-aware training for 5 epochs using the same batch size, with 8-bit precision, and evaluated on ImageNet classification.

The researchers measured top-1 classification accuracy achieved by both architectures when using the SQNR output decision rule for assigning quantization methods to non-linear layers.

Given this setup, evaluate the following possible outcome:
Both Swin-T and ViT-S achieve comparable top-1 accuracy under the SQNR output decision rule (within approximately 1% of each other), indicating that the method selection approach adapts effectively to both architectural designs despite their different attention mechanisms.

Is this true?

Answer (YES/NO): NO